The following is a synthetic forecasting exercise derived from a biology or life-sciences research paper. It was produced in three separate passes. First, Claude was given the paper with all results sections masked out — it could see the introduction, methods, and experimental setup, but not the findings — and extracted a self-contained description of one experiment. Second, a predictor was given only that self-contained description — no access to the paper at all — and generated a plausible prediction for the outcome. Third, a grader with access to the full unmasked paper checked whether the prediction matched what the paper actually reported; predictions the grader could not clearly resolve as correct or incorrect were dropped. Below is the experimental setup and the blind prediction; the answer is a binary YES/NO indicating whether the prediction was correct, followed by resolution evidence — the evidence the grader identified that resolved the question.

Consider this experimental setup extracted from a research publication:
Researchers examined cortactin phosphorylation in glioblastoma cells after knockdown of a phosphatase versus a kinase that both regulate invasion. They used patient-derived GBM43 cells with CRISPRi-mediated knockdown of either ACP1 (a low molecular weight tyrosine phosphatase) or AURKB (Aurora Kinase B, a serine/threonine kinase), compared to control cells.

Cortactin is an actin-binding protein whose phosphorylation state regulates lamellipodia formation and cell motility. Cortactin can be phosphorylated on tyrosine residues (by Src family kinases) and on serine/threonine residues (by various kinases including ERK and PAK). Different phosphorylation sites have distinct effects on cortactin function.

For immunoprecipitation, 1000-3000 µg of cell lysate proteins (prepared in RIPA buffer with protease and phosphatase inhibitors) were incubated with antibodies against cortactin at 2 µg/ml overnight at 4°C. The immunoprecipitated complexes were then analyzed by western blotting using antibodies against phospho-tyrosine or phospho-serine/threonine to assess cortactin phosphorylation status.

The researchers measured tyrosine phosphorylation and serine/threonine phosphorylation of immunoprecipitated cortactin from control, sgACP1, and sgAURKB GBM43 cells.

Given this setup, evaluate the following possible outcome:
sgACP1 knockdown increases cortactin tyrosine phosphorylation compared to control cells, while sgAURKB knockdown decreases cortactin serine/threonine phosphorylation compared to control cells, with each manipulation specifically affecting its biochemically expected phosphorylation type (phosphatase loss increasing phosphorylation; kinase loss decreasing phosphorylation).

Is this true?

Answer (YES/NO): YES